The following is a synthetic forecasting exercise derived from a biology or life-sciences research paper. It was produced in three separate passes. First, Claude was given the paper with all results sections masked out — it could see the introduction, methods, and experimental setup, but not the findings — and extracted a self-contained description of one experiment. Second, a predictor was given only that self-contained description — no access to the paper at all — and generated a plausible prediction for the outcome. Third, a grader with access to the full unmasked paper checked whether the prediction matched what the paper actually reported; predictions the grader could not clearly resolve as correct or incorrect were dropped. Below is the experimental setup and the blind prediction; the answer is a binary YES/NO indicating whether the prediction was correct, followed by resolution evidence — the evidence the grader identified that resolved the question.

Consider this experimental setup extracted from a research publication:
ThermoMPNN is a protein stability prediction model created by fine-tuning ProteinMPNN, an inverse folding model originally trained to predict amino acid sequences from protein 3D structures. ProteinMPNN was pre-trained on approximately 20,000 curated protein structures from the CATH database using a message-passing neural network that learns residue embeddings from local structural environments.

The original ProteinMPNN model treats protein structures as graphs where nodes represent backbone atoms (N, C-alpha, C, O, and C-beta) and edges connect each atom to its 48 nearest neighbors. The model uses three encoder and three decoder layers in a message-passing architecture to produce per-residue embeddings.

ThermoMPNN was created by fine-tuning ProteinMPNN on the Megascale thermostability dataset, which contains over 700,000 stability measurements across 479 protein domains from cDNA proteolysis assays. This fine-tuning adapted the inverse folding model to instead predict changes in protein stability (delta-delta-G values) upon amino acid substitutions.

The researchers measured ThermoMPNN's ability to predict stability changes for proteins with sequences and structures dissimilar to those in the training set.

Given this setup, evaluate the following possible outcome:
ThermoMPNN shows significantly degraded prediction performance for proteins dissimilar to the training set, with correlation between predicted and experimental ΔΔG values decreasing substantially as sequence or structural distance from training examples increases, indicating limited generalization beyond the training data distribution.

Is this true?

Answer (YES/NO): NO